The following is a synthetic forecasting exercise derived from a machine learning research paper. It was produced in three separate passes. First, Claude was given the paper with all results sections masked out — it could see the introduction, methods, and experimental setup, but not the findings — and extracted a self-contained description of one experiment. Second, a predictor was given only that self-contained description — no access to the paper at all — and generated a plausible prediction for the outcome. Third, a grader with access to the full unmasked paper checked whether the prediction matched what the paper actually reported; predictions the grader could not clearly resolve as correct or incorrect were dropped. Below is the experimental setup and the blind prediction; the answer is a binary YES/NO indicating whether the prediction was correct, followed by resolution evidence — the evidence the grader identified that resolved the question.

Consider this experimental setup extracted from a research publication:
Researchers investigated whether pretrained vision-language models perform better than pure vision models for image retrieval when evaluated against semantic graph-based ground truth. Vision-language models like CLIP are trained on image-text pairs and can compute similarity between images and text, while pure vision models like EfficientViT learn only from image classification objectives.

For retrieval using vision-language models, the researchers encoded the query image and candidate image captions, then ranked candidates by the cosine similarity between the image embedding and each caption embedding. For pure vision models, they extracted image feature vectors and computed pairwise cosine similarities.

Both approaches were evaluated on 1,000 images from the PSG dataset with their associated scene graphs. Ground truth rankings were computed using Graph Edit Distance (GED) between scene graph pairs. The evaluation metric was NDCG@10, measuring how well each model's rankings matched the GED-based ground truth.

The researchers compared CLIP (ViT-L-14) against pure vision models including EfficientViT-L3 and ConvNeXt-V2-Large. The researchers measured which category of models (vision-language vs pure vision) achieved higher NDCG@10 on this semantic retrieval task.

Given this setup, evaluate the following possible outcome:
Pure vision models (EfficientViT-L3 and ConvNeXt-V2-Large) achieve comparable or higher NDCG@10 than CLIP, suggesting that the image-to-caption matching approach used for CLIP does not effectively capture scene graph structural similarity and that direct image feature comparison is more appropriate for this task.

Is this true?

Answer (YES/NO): NO